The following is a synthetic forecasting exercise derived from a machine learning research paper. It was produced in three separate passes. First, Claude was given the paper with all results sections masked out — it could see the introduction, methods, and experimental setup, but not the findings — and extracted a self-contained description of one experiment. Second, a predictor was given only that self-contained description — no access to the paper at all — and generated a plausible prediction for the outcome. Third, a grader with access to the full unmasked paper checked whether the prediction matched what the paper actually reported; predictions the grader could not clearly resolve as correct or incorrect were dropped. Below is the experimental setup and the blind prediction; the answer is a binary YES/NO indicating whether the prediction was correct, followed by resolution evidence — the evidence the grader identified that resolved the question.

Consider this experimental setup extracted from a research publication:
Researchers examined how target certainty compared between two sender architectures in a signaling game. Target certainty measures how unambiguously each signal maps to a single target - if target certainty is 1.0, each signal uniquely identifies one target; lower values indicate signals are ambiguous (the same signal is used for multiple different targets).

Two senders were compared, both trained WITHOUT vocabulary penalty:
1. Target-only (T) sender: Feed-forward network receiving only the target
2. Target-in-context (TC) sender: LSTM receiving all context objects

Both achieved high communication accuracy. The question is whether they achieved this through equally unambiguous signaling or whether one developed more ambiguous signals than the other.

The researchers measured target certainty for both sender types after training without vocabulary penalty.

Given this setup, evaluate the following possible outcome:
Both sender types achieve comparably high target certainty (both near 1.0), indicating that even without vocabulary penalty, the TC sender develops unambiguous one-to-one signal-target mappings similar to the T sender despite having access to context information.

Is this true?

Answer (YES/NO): YES